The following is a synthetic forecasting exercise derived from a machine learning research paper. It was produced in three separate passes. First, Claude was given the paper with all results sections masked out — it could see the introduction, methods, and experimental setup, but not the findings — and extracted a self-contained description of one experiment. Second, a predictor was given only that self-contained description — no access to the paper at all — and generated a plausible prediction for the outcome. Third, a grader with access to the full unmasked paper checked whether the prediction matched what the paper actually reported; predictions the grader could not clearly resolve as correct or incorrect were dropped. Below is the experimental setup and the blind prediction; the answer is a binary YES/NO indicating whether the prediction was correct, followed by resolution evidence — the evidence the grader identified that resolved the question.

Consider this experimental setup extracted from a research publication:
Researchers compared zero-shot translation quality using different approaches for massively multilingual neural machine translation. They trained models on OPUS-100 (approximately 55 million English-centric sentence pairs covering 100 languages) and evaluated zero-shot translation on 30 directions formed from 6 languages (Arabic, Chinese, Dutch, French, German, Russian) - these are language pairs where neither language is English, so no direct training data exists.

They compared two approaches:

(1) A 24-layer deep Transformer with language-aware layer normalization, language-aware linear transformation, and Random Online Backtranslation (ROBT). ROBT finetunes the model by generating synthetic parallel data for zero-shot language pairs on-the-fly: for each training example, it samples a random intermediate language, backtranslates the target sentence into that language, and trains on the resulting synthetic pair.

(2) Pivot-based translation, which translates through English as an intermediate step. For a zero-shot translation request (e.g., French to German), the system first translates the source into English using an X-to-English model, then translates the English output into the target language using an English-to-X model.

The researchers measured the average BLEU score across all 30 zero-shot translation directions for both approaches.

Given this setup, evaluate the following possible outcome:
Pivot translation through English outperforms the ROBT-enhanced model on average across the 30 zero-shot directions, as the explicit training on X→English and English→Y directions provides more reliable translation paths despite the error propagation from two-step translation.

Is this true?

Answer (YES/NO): YES